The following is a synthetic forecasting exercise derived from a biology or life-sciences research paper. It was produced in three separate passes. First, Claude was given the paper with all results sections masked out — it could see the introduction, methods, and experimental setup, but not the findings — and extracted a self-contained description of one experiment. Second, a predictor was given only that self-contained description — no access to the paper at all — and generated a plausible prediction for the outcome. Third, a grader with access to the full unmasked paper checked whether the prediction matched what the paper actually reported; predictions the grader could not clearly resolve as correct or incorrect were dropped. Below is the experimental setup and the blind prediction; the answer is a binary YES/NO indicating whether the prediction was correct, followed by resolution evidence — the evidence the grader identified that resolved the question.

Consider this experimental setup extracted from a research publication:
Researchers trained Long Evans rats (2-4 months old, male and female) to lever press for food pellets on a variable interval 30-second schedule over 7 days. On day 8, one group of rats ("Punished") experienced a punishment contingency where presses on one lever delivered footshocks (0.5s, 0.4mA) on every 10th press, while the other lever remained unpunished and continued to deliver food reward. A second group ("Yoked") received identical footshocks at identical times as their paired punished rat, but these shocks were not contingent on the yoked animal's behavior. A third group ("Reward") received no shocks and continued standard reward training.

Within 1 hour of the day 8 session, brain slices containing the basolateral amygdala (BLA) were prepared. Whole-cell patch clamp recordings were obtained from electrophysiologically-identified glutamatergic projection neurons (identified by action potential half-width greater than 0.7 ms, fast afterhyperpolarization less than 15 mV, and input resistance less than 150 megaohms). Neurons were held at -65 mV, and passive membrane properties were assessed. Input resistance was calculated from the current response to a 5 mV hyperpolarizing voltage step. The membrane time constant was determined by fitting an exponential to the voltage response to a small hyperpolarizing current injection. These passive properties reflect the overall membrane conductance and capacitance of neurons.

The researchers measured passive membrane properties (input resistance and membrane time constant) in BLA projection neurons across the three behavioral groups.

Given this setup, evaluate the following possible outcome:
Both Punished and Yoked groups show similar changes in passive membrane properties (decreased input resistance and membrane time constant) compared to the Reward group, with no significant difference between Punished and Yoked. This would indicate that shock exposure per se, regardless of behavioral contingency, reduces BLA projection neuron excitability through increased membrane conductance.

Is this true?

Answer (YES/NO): NO